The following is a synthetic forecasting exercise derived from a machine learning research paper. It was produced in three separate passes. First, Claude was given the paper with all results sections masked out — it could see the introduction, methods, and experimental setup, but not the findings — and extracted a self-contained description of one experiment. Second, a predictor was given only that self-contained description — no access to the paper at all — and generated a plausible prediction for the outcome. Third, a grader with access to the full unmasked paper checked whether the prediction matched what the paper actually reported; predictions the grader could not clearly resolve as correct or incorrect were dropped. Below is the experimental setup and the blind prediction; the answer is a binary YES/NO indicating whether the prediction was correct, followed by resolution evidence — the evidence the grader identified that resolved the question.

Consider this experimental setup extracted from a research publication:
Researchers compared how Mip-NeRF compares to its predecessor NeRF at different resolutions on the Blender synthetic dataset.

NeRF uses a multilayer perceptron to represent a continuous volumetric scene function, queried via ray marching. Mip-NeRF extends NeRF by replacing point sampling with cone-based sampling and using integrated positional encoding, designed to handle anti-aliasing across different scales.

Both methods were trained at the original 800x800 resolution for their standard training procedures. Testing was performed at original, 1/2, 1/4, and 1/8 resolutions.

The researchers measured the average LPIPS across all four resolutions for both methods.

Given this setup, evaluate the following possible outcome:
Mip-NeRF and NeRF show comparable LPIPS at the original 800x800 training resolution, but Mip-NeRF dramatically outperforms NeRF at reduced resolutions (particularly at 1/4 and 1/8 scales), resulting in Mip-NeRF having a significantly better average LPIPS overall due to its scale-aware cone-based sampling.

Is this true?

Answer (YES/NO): NO